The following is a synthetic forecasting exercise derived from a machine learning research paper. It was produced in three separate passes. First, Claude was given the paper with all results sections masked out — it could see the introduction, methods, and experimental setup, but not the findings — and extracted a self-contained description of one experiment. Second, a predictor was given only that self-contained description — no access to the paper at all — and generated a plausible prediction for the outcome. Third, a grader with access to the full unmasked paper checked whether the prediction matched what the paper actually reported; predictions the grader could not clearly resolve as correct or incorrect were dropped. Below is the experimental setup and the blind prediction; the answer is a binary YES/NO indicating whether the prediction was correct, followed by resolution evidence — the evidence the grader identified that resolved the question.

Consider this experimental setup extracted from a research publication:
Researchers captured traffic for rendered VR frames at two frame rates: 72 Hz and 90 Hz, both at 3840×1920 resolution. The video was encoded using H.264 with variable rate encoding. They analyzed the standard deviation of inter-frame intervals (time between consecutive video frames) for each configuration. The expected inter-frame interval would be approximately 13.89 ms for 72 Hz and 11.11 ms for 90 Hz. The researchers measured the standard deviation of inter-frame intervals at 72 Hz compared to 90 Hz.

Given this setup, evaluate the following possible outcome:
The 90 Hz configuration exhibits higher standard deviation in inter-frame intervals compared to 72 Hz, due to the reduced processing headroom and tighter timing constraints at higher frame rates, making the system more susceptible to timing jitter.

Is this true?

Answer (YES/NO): NO